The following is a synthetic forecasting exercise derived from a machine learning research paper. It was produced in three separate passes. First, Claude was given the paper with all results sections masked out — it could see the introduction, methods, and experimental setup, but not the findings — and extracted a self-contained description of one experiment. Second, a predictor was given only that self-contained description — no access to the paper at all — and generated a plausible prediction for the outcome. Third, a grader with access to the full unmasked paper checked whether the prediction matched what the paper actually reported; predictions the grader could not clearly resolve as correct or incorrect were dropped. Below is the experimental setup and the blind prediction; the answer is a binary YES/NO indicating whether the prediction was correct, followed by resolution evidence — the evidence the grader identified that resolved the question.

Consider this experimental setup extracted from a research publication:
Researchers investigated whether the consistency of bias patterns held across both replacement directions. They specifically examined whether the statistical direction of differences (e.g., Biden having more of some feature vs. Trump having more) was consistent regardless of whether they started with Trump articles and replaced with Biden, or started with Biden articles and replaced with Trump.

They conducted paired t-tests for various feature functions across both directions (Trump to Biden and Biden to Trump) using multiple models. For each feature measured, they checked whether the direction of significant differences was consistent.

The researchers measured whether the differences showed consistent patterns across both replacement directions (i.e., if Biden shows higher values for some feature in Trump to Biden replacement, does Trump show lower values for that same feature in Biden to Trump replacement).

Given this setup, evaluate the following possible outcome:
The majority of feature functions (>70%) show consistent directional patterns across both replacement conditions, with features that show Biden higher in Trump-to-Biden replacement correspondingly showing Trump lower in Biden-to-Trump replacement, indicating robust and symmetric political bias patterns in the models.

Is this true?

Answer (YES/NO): YES